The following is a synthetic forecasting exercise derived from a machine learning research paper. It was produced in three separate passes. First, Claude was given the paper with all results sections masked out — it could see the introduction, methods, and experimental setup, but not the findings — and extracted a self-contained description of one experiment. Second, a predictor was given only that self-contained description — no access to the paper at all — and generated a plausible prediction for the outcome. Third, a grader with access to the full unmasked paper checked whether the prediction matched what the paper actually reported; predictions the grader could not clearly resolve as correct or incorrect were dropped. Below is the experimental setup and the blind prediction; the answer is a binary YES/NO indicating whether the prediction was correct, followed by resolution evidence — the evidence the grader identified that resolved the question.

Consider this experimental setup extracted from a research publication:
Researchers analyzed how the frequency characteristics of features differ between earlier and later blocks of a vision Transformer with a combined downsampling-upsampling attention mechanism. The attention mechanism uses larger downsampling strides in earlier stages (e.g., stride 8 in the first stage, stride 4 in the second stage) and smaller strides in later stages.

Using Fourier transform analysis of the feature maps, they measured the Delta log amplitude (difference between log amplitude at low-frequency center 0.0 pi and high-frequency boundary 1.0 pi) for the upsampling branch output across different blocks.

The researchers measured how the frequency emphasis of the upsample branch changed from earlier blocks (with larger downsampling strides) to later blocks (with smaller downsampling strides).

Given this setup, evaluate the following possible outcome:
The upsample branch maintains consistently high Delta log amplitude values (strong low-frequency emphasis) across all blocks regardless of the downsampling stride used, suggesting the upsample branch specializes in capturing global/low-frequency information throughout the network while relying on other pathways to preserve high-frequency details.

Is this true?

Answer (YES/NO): NO